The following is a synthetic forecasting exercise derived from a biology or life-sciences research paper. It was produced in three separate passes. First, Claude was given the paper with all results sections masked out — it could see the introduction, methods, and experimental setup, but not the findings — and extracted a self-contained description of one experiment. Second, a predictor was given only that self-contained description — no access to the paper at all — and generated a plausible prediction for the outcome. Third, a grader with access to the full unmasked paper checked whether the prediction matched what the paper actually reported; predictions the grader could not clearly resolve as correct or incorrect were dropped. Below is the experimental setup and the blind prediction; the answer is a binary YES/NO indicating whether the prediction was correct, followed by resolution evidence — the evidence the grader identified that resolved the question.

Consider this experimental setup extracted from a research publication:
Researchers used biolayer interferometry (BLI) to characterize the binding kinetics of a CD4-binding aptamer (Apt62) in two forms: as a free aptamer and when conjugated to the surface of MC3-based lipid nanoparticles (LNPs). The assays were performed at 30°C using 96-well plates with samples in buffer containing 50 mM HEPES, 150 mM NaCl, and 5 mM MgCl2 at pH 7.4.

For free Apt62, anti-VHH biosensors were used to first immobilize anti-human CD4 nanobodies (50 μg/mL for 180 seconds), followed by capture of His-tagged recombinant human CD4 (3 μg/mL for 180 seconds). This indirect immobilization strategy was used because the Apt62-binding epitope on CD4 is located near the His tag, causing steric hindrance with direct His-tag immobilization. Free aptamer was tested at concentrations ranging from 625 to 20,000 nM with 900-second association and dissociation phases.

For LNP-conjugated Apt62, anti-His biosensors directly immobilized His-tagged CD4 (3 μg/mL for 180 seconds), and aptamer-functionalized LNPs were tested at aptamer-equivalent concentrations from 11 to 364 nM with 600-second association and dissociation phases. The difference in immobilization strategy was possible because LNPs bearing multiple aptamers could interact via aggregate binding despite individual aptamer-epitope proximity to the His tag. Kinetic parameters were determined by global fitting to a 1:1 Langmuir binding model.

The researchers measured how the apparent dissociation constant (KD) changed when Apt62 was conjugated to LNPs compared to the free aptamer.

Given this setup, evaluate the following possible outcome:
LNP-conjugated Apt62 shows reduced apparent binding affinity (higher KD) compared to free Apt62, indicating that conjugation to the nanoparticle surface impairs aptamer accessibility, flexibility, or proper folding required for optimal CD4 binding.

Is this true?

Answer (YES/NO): NO